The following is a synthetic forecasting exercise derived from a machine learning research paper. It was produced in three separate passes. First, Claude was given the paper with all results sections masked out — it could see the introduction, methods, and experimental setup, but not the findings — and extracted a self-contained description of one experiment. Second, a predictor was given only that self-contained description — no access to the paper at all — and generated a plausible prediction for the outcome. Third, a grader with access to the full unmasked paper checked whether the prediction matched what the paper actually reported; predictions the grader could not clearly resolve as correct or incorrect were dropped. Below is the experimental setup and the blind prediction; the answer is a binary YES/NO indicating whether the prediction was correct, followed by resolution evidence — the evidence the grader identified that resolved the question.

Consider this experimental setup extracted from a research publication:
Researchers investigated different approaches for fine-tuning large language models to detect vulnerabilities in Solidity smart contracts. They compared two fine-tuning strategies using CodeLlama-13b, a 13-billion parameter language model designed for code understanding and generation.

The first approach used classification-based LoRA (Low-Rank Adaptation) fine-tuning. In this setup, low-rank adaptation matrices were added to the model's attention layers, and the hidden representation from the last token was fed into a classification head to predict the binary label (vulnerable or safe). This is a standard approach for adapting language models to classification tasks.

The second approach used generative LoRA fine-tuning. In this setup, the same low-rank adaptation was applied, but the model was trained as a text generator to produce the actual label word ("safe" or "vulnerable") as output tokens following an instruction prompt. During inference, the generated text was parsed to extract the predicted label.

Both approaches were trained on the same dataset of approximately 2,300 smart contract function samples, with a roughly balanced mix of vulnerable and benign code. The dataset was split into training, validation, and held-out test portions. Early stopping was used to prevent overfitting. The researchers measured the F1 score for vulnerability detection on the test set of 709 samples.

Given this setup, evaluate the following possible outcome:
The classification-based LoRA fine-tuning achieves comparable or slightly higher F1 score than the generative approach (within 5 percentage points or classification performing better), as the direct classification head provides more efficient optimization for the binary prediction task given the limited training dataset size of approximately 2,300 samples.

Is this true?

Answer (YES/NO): NO